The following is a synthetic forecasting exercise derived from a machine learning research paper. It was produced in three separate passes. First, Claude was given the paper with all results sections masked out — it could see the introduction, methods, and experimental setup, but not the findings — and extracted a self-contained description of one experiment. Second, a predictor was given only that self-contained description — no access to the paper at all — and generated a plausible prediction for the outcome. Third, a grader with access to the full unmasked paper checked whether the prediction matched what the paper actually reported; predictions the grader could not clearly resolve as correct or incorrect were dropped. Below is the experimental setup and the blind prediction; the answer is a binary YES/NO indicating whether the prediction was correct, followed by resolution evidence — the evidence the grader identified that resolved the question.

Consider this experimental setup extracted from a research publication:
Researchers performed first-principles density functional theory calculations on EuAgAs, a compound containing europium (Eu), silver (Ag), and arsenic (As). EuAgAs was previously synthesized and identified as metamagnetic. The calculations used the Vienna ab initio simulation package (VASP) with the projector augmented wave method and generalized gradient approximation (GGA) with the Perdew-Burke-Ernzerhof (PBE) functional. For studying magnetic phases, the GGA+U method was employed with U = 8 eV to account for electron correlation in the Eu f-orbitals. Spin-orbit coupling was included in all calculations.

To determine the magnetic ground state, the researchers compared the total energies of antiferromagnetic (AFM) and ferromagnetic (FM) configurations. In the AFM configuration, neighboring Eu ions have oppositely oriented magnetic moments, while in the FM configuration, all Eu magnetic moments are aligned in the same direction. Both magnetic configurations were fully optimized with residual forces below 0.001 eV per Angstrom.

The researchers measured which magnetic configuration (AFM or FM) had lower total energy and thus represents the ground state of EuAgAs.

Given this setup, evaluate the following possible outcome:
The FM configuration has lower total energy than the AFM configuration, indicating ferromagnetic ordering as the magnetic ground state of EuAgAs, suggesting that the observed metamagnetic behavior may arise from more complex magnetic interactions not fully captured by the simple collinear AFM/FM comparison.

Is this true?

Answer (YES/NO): NO